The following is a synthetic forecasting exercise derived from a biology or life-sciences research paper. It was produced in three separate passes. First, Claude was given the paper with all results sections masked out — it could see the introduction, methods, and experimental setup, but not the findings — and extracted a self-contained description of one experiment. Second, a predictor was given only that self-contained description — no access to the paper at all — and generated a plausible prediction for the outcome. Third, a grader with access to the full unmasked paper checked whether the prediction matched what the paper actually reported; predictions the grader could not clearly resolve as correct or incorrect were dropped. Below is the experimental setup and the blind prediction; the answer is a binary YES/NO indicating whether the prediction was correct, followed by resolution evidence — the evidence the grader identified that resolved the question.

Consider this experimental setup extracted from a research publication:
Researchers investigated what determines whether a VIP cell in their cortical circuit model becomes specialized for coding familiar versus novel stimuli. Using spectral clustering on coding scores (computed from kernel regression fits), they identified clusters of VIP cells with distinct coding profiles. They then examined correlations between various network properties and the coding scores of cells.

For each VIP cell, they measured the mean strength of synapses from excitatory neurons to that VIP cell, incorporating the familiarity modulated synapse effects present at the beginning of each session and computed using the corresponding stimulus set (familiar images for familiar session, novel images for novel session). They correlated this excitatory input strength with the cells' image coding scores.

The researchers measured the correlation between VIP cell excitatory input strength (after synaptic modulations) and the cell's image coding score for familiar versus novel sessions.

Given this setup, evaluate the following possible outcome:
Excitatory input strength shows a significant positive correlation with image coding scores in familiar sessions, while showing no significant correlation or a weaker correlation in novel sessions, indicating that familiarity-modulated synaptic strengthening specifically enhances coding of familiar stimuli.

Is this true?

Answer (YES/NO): NO